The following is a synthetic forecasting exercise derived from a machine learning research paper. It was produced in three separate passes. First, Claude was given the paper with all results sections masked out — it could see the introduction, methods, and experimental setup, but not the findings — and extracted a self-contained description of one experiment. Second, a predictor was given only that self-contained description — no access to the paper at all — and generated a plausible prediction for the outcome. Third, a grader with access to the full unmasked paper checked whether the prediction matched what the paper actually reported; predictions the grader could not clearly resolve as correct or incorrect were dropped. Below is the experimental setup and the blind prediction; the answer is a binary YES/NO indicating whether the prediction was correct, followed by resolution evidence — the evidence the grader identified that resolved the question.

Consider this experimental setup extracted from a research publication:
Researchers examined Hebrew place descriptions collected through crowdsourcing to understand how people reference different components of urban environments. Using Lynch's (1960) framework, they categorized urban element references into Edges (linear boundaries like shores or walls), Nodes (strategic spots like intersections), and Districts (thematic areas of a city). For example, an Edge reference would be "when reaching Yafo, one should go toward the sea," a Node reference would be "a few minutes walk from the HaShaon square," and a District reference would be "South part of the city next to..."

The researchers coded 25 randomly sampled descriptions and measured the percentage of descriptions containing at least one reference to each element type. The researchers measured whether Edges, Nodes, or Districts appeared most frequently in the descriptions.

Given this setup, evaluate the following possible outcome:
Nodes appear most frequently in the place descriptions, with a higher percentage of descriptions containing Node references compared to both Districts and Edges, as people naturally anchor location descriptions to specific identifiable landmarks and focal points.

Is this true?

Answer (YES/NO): YES